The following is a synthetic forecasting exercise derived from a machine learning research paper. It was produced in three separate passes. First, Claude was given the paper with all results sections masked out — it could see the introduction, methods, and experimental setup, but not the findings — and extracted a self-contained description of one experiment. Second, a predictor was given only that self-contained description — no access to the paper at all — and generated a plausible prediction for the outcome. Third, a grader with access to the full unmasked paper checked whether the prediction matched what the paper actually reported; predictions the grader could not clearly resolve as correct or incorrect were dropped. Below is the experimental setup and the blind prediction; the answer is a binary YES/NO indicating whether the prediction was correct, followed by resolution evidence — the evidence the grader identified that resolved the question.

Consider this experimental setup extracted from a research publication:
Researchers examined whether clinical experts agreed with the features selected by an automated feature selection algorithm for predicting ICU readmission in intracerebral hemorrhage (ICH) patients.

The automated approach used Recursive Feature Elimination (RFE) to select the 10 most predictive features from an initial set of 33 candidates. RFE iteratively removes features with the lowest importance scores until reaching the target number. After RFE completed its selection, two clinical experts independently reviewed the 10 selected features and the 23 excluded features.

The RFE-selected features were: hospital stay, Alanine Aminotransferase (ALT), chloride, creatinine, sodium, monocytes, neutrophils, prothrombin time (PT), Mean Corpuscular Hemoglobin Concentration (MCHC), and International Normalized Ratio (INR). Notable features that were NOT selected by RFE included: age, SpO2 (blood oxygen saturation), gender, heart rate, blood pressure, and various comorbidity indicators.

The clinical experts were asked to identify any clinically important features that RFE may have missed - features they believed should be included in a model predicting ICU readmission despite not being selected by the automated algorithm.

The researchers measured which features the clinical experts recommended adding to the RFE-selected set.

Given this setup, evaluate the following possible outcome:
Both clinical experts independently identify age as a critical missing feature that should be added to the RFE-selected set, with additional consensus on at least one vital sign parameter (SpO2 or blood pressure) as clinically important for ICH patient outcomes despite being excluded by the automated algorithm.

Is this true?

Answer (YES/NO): YES